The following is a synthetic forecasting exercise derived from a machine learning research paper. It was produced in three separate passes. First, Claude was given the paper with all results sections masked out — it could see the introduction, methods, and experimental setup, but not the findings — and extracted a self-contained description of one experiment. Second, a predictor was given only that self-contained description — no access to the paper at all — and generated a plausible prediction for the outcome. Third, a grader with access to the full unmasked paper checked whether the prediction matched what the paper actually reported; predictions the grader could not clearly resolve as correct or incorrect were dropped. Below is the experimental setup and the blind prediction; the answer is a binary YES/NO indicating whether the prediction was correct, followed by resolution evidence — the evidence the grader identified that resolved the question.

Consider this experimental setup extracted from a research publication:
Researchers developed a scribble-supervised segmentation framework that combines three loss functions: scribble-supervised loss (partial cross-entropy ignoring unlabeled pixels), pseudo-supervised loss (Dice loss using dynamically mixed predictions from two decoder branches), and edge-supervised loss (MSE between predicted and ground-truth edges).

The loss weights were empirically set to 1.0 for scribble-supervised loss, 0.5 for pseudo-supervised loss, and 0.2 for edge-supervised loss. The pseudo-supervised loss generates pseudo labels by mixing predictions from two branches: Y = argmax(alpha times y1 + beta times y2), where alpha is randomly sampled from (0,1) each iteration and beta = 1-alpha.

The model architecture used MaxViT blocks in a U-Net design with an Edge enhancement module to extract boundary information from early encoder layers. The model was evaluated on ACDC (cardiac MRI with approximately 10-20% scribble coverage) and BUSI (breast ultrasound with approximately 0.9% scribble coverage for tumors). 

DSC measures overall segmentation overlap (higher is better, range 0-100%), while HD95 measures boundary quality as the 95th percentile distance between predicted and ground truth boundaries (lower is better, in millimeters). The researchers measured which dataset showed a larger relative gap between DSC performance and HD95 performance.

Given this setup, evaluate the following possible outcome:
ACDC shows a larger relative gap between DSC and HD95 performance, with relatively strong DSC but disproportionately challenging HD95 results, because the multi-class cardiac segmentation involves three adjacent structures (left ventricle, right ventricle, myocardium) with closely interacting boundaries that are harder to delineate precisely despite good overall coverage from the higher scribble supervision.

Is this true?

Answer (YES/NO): NO